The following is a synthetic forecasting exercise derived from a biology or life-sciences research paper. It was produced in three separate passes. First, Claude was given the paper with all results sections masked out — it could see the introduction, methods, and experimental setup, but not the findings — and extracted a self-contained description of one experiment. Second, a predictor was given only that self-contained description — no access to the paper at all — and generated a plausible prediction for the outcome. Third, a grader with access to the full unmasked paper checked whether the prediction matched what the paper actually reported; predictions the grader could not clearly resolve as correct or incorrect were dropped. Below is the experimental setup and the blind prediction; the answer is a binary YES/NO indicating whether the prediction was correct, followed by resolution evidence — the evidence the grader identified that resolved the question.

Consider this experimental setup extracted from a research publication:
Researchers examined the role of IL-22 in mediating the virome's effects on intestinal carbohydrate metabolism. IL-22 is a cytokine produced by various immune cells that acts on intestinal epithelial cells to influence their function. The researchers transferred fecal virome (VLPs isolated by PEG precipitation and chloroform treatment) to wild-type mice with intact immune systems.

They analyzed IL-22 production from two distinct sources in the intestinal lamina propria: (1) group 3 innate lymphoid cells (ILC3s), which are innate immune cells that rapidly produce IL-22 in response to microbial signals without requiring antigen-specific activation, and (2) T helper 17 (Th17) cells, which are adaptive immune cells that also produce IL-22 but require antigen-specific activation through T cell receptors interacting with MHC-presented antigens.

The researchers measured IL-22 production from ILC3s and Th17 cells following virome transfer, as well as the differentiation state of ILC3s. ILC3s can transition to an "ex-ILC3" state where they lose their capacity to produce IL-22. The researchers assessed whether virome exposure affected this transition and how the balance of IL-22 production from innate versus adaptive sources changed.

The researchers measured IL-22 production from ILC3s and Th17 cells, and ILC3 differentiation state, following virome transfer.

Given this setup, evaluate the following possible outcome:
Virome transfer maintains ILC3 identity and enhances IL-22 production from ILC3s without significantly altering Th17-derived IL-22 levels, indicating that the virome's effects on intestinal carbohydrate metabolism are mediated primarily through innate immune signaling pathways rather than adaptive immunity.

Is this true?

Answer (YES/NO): NO